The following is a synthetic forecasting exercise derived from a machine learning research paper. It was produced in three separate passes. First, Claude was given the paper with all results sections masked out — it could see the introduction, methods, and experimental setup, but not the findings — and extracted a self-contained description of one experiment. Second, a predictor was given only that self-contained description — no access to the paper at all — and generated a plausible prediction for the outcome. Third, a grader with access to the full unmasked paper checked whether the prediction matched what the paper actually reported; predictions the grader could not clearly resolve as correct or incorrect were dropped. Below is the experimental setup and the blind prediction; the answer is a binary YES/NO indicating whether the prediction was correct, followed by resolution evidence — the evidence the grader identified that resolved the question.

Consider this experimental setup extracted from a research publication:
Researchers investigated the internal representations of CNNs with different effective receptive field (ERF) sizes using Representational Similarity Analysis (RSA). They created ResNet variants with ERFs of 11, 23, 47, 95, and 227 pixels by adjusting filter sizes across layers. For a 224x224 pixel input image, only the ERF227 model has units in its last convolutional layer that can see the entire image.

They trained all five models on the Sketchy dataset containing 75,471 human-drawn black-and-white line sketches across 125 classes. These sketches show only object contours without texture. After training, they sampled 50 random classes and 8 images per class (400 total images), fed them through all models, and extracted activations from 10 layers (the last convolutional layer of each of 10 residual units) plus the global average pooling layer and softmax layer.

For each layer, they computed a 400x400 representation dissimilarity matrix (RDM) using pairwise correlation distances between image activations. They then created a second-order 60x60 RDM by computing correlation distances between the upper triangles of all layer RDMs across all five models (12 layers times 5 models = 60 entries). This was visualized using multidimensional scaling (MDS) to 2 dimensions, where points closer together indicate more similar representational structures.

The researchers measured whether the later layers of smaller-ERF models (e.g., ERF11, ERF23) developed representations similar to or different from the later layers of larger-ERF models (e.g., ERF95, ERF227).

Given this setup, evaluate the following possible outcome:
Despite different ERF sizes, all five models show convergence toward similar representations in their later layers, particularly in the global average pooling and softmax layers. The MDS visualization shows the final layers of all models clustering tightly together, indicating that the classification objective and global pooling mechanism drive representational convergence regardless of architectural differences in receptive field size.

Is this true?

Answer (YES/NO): NO